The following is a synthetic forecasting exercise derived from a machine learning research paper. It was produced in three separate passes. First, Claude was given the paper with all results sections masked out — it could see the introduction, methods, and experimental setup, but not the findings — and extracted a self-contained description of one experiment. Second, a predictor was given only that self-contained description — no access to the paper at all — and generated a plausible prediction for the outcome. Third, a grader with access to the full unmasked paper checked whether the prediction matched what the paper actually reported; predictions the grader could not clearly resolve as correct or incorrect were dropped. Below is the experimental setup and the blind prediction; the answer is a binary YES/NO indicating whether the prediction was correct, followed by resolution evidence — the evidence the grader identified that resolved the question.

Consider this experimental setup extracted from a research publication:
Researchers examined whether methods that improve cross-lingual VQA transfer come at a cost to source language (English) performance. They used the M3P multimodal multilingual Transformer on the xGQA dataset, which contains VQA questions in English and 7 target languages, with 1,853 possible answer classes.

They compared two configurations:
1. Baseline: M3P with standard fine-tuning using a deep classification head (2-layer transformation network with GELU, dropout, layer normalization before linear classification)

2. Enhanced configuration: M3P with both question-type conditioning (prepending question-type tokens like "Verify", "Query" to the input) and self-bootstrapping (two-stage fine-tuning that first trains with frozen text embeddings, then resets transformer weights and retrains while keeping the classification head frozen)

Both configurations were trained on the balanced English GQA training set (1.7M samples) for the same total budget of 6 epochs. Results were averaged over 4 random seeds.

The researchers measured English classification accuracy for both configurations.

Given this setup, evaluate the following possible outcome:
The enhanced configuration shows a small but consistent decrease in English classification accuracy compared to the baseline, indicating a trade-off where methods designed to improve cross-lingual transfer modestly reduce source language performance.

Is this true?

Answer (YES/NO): NO